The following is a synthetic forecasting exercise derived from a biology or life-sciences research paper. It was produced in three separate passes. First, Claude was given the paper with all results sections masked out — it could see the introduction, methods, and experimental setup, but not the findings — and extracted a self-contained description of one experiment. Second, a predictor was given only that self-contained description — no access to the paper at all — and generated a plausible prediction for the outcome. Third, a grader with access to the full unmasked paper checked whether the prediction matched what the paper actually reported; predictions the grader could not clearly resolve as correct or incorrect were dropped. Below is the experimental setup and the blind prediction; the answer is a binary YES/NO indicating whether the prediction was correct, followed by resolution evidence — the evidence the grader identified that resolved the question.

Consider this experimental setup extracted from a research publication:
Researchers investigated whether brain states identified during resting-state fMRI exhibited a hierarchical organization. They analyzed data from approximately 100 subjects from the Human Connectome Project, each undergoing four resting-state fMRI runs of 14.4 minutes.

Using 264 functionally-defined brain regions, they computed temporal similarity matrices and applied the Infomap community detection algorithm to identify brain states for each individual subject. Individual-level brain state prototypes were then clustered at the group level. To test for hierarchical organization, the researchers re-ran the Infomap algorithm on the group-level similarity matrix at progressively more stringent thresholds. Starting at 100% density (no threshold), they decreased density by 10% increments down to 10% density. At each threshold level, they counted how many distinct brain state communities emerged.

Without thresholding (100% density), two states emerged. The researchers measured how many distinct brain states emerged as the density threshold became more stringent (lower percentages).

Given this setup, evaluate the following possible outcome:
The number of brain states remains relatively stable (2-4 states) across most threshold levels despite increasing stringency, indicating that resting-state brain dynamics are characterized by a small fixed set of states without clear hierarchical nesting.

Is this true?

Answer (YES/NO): NO